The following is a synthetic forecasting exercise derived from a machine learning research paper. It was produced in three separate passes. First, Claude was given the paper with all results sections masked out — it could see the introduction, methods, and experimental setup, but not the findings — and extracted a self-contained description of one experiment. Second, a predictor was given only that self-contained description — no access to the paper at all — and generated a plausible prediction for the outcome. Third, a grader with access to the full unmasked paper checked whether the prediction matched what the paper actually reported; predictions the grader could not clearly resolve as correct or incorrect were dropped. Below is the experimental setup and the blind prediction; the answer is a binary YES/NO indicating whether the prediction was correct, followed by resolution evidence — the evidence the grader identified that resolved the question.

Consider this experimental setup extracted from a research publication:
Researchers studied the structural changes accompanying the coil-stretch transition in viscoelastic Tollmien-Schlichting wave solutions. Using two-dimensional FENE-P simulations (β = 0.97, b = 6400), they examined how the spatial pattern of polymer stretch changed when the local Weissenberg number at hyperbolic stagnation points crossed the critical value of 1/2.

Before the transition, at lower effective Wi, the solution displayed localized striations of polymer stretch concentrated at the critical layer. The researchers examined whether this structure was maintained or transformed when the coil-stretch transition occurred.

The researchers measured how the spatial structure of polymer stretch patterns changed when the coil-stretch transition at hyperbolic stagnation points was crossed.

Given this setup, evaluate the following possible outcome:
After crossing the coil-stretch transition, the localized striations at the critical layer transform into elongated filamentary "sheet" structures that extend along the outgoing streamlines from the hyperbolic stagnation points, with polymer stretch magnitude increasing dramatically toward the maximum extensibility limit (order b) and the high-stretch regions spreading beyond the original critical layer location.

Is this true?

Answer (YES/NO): YES